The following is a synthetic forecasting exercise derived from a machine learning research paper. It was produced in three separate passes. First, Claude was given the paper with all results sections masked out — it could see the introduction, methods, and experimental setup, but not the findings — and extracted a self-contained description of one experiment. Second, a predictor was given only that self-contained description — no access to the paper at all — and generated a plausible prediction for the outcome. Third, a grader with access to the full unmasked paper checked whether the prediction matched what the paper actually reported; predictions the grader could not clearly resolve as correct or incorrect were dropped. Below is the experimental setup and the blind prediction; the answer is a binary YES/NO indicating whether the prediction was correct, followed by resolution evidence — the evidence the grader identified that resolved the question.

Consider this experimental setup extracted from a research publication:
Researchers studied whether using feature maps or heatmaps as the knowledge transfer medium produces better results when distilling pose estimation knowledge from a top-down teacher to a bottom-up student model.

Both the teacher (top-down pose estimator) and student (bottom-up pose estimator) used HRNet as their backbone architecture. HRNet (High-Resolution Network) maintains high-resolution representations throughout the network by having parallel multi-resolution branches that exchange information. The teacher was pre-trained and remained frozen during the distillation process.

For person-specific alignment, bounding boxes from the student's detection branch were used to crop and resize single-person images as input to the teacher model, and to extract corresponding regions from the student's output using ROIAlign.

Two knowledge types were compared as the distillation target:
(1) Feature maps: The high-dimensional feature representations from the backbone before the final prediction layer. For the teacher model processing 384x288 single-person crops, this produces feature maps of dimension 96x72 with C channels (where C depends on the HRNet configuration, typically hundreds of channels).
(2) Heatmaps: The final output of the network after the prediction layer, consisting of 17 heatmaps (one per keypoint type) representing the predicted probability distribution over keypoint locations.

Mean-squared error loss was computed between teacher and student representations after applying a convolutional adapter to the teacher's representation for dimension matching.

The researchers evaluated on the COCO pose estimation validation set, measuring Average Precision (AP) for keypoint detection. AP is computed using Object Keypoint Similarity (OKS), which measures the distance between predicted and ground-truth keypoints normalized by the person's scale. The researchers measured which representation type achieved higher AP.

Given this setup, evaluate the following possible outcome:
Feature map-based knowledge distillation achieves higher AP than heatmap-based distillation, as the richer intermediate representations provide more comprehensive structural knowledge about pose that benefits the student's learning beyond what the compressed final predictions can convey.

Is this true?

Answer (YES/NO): NO